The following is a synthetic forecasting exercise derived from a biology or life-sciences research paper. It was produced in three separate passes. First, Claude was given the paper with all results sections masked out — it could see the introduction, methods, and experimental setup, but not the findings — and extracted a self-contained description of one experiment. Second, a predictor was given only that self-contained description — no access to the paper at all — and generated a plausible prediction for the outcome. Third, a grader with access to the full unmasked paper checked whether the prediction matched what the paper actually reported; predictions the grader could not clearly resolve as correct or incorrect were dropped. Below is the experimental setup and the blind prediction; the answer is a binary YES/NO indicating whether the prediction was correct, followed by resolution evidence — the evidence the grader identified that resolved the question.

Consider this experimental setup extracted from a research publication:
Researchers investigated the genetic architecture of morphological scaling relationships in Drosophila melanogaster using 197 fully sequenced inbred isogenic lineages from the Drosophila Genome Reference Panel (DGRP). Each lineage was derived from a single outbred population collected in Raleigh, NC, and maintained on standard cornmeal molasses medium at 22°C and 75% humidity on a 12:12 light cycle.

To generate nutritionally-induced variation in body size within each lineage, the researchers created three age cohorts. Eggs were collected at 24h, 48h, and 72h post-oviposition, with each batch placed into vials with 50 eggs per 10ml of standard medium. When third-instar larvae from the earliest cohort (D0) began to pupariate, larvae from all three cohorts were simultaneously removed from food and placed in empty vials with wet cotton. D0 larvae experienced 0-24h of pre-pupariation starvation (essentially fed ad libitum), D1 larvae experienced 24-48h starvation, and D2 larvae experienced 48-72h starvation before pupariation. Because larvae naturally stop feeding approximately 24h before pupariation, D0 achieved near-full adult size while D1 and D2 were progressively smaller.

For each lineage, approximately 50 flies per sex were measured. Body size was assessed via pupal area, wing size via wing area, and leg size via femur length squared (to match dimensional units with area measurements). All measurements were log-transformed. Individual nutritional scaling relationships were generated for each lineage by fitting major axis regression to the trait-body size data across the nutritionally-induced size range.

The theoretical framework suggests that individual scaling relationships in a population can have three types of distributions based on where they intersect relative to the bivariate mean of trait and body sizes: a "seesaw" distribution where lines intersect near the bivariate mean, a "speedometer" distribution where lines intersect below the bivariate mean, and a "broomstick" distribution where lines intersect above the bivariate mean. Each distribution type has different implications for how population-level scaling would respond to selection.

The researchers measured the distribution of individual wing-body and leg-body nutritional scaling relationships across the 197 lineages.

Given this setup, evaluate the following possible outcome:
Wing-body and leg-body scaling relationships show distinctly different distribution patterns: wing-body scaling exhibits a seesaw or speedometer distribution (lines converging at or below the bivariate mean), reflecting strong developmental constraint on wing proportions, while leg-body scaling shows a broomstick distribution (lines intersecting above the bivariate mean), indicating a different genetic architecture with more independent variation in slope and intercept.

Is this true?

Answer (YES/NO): NO